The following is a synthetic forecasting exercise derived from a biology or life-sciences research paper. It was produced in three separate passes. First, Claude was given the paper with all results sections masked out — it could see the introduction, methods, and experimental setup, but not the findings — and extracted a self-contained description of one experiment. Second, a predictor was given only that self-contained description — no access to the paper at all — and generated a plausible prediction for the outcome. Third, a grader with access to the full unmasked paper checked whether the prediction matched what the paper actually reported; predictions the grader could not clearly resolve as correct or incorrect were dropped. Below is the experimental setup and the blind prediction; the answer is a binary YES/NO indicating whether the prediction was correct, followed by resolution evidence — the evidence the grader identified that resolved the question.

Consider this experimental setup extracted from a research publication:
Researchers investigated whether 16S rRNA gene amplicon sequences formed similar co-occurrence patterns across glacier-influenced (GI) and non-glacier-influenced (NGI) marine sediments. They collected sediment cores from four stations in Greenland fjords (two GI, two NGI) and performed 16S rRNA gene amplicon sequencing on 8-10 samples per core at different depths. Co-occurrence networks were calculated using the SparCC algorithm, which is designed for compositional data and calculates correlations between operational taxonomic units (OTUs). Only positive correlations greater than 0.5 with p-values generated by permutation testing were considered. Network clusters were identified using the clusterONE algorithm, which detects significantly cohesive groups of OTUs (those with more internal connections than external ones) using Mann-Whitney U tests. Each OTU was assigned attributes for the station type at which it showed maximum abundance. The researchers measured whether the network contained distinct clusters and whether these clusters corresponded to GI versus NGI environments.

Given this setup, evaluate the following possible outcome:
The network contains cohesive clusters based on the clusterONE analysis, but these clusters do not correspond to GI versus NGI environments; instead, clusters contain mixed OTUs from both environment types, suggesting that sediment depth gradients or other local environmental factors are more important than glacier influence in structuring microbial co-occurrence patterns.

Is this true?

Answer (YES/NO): YES